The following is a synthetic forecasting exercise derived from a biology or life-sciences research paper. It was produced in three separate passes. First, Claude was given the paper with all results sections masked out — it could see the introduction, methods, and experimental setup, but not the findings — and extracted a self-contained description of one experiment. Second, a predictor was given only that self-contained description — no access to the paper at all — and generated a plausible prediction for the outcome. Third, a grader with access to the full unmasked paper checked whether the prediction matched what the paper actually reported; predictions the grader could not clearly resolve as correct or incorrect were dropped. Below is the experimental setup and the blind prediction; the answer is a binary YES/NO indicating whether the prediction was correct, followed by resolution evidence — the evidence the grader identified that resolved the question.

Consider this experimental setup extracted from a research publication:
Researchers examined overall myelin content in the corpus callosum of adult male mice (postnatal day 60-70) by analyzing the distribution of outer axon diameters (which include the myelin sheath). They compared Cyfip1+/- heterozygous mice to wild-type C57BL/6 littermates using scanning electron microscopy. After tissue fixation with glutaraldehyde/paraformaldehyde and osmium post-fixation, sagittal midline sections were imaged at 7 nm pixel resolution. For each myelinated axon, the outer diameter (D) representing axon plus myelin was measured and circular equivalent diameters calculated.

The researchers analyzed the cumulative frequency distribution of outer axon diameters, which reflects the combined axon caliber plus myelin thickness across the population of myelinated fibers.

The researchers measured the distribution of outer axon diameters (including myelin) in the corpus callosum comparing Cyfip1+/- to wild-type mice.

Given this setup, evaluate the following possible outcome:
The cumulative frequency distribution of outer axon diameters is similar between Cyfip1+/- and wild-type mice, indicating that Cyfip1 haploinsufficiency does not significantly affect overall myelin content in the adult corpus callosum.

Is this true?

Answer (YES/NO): NO